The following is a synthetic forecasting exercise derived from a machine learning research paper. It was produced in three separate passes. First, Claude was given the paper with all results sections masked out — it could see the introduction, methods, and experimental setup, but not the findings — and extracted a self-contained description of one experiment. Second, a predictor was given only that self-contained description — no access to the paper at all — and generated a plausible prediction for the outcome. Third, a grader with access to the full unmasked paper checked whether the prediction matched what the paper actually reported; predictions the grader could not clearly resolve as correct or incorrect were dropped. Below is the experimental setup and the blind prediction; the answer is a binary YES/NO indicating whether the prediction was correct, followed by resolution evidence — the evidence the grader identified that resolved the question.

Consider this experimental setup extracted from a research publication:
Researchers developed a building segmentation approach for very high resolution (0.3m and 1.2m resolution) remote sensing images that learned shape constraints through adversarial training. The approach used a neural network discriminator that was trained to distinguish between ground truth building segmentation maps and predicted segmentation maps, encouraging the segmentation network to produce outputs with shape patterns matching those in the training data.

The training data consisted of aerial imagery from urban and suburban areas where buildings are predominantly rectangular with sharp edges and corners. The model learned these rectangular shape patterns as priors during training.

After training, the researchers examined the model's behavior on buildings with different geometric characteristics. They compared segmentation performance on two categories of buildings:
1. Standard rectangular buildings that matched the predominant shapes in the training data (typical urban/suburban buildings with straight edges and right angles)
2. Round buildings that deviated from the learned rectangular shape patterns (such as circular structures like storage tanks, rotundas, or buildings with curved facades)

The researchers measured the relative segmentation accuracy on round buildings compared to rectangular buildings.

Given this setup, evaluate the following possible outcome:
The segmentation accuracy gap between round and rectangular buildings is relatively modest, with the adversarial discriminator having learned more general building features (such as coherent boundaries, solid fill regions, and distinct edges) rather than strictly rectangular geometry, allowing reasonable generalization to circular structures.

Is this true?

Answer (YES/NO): NO